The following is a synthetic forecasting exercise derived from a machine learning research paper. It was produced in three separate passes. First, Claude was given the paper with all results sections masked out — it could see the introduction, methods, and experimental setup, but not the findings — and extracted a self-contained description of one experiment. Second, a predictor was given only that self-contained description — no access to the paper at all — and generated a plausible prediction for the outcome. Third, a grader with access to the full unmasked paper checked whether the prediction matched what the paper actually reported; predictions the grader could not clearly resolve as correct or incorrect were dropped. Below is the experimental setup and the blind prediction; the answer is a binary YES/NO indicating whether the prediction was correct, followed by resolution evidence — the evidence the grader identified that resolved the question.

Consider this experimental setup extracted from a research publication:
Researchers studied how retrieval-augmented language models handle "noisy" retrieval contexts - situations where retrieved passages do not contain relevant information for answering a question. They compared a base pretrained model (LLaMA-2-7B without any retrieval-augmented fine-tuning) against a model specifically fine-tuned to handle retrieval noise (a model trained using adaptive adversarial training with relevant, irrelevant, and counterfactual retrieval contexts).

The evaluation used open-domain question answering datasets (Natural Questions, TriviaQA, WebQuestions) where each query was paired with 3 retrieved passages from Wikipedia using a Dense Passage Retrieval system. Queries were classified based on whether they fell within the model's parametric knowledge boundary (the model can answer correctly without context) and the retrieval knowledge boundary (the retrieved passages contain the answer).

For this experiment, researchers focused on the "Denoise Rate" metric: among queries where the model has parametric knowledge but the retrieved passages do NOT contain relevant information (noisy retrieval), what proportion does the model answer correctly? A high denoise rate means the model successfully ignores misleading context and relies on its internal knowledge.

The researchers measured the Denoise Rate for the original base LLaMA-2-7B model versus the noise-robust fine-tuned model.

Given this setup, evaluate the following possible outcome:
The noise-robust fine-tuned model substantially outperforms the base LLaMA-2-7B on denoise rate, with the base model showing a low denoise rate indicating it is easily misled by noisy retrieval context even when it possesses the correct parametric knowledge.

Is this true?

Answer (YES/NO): NO